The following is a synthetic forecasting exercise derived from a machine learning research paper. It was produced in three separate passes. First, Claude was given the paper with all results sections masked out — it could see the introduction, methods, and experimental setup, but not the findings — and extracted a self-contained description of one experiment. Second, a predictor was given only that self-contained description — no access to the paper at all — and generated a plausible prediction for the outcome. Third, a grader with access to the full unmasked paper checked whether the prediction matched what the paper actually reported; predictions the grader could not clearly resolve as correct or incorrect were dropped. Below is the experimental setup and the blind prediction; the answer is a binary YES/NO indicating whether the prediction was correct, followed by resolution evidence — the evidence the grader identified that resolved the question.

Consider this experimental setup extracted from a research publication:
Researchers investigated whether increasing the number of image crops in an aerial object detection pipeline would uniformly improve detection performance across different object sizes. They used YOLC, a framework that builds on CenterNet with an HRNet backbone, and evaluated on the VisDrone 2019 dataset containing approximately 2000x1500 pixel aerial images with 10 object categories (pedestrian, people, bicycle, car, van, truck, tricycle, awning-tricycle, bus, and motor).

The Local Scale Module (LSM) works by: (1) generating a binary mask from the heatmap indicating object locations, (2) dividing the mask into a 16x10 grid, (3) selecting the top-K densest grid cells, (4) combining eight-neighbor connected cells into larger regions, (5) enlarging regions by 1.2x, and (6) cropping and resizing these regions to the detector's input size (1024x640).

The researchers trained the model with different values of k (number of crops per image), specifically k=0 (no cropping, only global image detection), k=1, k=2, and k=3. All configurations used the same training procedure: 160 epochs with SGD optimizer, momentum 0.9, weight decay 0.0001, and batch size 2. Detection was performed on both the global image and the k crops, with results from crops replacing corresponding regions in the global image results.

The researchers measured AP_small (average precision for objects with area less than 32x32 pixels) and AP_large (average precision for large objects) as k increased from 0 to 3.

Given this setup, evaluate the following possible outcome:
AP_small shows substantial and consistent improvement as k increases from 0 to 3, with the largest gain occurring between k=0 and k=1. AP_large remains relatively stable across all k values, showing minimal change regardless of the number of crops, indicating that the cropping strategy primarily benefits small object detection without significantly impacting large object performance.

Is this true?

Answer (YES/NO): NO